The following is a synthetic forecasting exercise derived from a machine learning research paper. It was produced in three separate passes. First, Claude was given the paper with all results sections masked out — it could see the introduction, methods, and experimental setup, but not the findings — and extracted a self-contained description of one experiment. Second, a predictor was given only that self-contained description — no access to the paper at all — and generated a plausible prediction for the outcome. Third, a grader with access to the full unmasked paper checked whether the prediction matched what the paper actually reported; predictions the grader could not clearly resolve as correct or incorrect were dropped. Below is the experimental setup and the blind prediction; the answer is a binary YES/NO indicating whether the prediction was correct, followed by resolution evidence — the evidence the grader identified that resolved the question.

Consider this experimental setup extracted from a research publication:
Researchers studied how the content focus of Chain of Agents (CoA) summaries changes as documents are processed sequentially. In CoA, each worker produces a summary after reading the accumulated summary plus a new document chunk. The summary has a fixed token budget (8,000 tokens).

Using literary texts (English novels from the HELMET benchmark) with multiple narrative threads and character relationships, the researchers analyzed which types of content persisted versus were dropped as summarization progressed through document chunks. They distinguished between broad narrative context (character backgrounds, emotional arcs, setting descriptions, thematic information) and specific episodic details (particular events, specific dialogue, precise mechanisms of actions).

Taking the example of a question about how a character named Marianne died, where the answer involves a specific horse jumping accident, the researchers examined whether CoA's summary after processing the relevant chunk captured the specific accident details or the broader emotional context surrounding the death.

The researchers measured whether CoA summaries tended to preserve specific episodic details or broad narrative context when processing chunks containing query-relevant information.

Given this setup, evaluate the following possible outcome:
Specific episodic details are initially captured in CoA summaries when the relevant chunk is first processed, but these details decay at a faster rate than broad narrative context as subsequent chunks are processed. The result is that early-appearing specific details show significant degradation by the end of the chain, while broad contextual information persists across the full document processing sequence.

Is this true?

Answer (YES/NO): NO